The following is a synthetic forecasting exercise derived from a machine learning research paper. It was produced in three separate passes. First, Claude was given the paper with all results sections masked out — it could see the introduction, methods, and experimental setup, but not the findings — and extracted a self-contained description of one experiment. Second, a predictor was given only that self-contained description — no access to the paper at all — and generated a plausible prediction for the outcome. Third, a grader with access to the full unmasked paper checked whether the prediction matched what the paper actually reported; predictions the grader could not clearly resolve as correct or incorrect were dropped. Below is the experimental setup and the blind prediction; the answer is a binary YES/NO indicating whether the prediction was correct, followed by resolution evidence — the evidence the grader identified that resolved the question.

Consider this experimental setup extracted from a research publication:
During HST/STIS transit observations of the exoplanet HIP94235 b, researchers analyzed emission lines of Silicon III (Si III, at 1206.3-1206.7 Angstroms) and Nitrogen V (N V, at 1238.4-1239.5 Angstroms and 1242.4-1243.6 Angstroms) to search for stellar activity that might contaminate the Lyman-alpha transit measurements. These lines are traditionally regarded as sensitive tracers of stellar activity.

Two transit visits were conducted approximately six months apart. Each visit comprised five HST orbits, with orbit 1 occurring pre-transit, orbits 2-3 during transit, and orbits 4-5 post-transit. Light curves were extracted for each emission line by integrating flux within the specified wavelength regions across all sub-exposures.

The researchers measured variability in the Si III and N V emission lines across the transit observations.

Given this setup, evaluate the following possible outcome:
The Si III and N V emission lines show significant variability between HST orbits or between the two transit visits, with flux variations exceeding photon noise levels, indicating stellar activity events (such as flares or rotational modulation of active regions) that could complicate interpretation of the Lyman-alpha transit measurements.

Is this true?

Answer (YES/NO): NO